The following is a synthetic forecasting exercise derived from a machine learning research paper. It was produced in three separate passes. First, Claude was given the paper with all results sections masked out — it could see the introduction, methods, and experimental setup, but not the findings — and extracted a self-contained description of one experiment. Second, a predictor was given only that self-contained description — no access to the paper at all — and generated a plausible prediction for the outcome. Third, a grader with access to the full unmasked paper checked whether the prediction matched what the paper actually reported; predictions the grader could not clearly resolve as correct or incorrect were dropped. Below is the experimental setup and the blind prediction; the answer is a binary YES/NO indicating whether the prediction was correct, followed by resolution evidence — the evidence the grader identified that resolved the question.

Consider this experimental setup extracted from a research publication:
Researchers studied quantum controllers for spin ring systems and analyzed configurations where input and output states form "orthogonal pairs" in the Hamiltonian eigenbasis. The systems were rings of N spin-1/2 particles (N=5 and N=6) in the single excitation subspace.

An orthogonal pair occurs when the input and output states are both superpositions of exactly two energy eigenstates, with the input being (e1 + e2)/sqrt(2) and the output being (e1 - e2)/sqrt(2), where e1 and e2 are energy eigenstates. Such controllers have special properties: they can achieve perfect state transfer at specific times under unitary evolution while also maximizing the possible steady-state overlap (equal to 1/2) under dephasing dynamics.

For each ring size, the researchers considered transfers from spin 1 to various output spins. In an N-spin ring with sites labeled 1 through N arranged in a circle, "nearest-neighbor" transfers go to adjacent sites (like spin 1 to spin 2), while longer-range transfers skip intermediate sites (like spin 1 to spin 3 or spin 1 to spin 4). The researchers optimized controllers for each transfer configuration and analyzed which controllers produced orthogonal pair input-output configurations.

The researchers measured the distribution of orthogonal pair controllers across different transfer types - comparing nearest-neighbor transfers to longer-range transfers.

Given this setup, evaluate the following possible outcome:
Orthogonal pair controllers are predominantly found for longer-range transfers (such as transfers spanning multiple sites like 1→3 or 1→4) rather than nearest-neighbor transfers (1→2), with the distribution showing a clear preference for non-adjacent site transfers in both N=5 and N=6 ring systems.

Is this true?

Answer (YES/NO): NO